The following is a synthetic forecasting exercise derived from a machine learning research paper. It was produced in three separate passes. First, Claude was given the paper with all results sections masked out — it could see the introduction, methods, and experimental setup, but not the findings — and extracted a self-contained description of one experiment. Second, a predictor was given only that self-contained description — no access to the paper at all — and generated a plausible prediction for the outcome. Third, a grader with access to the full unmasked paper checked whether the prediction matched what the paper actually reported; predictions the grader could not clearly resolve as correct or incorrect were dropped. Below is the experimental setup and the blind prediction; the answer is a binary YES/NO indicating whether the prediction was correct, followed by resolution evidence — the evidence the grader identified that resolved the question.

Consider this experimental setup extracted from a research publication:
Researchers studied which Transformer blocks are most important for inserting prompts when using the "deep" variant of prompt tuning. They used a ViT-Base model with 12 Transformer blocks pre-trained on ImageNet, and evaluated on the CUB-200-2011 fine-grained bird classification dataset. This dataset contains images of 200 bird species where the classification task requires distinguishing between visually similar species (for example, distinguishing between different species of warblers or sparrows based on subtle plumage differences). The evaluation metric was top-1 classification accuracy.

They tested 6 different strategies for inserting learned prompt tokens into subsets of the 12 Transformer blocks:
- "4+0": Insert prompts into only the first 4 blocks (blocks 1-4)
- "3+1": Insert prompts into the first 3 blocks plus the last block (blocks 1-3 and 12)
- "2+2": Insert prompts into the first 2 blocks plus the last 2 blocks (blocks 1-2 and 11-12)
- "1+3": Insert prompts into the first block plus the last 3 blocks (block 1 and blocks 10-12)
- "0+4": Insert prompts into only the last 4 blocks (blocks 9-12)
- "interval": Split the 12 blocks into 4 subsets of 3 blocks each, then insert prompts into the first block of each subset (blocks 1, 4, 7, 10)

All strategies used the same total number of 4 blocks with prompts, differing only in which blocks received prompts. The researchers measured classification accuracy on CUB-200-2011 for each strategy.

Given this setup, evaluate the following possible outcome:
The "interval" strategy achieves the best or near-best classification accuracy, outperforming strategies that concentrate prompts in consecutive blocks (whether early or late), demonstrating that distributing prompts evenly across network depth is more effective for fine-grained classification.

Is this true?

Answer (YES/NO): NO